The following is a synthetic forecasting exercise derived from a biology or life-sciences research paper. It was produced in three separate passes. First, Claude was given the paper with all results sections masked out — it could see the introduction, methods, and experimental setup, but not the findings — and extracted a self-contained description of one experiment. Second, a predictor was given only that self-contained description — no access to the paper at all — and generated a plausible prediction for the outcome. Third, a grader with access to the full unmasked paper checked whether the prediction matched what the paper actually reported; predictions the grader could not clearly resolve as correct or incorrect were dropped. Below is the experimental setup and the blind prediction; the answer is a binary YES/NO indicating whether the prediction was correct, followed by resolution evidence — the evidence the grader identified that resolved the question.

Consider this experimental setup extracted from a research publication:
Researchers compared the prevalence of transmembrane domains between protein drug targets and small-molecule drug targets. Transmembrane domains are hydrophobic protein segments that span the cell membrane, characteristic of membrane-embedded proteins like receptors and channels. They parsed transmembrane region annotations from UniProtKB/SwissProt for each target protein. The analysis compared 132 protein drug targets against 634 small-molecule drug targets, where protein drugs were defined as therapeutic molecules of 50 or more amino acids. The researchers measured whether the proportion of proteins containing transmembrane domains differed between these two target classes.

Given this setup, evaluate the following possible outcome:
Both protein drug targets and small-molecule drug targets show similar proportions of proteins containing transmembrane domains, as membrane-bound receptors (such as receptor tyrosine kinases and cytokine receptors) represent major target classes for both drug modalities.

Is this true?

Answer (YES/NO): NO